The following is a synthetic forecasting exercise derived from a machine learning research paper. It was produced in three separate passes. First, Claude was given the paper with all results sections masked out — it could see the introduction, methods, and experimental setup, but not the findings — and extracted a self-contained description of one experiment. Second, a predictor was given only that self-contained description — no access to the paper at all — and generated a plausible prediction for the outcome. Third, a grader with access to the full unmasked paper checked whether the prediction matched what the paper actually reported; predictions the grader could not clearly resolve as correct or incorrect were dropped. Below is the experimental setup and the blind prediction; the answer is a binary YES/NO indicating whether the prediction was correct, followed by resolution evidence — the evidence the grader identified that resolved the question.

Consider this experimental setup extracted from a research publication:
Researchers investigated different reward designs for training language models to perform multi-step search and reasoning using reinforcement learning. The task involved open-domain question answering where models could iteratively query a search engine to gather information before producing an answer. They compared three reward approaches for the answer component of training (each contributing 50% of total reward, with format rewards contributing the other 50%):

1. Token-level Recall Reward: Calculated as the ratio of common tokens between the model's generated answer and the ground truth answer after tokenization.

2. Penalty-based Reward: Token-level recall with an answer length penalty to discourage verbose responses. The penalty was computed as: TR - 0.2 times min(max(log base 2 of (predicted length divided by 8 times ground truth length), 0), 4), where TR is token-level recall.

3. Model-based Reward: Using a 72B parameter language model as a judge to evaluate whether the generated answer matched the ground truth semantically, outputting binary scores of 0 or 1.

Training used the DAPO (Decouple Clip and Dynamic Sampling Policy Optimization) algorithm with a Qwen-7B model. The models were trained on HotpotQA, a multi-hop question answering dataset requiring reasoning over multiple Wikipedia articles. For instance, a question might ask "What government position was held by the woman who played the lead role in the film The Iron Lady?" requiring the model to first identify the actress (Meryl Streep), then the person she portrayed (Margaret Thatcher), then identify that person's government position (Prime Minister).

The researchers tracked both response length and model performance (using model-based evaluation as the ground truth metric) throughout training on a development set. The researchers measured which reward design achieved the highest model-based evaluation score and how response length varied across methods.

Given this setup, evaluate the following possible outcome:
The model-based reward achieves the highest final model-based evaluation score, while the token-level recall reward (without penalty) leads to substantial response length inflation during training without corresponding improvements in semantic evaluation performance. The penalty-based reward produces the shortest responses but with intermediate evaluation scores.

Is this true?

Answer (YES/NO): YES